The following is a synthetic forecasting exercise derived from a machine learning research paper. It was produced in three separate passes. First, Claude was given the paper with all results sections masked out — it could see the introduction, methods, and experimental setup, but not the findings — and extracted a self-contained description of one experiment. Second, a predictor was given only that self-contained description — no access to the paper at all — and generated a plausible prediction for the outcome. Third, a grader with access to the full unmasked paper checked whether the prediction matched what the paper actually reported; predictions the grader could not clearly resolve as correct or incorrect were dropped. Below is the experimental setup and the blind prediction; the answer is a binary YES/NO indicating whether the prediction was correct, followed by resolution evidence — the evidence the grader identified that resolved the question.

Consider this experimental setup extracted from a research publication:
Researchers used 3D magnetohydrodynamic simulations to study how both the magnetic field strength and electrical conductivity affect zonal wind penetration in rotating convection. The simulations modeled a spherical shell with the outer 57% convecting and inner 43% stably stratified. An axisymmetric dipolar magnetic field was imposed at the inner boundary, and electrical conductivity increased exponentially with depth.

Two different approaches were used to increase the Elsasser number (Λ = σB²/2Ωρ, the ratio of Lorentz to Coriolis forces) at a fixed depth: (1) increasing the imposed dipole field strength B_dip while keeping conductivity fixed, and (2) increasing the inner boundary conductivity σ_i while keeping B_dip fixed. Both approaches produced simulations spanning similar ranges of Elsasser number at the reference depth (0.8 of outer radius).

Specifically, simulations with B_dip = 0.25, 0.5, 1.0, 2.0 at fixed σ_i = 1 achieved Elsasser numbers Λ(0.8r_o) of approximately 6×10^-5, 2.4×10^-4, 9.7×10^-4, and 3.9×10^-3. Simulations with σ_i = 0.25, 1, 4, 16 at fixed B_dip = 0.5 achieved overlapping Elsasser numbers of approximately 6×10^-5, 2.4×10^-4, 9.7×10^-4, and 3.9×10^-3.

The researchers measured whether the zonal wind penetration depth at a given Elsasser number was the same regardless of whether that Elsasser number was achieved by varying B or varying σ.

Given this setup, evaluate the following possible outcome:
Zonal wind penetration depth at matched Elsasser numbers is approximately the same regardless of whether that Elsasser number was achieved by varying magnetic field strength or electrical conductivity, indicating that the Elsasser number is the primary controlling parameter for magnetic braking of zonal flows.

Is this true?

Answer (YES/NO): YES